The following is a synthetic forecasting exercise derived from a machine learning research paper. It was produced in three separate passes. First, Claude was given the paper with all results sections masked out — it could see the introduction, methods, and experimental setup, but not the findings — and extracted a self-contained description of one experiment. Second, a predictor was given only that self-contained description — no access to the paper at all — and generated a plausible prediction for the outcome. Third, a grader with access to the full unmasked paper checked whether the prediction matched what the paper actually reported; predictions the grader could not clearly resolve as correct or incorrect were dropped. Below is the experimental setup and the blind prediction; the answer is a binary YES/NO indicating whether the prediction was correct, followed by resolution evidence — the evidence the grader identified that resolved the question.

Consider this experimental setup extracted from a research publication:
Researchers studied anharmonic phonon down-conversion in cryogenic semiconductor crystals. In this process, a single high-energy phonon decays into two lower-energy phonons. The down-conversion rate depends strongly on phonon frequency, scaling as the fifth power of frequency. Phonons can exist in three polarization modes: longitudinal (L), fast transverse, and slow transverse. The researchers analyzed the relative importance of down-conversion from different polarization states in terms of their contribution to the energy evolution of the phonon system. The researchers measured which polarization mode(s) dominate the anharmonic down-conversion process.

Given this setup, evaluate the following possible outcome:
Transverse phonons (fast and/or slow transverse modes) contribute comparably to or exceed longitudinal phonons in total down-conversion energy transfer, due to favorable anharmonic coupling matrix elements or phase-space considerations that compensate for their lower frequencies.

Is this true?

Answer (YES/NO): NO